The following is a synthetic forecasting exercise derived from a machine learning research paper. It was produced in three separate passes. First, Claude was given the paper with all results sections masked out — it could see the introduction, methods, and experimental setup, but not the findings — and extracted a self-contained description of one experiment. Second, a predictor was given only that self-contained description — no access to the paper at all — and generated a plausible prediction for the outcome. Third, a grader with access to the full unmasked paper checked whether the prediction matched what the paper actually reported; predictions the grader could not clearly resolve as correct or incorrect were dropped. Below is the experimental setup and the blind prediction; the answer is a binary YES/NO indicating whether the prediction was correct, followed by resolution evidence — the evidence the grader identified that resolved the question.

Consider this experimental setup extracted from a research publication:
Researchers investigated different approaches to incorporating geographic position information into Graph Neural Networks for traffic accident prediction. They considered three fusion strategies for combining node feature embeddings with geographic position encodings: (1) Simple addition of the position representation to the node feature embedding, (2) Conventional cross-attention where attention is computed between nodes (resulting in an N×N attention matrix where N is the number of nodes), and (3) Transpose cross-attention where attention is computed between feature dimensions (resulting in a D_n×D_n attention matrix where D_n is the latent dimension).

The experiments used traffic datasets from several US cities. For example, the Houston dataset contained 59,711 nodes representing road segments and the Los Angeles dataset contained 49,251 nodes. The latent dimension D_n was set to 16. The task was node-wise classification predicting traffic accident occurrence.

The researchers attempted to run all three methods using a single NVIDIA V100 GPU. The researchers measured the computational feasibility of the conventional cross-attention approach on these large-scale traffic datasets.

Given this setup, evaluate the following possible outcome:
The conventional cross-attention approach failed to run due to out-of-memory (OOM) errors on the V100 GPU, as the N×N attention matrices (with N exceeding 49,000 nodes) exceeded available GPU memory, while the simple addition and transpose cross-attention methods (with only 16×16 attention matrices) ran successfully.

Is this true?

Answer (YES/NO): YES